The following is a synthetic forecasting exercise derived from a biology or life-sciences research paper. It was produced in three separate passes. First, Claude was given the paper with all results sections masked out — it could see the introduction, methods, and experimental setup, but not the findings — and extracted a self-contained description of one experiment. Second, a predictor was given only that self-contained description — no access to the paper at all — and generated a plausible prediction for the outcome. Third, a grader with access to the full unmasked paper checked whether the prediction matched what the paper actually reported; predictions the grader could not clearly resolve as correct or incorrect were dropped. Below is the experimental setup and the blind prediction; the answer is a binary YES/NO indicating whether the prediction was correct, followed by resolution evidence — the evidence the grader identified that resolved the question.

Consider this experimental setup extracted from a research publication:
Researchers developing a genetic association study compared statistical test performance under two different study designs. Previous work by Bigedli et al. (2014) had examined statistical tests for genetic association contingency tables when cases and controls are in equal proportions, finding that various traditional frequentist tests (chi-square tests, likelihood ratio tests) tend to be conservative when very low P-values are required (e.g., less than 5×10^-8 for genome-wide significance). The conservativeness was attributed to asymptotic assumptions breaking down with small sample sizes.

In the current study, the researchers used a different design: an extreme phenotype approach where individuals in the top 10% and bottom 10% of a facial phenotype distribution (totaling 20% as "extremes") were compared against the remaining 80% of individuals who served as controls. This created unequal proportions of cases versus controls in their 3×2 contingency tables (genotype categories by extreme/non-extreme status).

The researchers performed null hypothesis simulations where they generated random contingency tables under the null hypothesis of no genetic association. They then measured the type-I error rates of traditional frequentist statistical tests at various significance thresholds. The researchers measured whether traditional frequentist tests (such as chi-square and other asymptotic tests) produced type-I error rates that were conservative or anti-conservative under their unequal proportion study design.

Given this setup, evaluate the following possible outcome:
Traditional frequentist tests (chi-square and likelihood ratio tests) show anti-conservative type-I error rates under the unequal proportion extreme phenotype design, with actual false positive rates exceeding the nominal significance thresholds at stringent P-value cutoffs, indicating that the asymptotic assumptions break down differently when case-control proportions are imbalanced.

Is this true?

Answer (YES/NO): YES